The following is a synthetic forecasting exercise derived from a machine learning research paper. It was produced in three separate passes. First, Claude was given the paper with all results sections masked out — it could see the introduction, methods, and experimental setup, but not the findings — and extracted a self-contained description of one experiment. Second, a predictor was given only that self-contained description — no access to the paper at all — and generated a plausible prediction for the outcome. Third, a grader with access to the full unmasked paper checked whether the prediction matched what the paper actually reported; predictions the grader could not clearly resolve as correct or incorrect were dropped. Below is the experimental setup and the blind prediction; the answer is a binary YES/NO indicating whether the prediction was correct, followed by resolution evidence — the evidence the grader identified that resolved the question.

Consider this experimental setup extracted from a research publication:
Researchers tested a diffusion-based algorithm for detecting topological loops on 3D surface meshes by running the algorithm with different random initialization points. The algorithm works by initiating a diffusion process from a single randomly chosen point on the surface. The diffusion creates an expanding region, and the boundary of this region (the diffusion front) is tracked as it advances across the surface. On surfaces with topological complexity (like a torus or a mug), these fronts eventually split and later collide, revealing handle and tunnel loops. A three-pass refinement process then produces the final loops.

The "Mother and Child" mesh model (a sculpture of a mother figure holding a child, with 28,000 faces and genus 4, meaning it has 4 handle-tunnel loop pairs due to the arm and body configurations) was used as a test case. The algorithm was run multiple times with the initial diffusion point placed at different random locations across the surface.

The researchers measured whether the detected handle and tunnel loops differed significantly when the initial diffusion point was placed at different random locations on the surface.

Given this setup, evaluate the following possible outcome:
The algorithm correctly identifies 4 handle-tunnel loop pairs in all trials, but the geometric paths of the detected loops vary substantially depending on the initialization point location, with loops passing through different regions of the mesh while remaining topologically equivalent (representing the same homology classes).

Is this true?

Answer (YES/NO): NO